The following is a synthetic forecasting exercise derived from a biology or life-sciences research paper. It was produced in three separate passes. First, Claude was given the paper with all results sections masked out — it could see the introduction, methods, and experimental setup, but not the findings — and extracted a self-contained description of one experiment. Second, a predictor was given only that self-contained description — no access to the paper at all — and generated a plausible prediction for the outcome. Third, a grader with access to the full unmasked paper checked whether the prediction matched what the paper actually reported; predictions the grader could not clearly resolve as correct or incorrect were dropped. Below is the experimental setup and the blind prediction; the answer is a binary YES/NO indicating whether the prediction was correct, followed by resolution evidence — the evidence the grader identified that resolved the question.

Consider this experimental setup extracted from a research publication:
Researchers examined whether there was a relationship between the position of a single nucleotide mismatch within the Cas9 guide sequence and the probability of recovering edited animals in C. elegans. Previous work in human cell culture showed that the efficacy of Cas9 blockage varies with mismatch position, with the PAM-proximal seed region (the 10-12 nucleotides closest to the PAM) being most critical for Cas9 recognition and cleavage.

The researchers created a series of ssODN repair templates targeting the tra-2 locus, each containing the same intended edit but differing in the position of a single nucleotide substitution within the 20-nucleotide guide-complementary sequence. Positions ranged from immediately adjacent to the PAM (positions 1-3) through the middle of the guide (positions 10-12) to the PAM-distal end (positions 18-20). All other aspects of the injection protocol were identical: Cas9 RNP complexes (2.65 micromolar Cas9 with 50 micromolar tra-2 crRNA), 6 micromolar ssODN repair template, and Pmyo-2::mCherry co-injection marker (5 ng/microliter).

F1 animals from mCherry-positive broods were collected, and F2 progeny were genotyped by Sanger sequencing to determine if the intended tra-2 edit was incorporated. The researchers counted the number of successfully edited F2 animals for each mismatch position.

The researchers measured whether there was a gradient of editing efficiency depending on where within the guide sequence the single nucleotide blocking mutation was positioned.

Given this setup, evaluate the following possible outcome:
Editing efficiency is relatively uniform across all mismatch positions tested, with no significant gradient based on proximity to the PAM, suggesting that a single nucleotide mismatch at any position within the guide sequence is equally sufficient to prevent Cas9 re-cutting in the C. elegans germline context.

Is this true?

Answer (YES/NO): NO